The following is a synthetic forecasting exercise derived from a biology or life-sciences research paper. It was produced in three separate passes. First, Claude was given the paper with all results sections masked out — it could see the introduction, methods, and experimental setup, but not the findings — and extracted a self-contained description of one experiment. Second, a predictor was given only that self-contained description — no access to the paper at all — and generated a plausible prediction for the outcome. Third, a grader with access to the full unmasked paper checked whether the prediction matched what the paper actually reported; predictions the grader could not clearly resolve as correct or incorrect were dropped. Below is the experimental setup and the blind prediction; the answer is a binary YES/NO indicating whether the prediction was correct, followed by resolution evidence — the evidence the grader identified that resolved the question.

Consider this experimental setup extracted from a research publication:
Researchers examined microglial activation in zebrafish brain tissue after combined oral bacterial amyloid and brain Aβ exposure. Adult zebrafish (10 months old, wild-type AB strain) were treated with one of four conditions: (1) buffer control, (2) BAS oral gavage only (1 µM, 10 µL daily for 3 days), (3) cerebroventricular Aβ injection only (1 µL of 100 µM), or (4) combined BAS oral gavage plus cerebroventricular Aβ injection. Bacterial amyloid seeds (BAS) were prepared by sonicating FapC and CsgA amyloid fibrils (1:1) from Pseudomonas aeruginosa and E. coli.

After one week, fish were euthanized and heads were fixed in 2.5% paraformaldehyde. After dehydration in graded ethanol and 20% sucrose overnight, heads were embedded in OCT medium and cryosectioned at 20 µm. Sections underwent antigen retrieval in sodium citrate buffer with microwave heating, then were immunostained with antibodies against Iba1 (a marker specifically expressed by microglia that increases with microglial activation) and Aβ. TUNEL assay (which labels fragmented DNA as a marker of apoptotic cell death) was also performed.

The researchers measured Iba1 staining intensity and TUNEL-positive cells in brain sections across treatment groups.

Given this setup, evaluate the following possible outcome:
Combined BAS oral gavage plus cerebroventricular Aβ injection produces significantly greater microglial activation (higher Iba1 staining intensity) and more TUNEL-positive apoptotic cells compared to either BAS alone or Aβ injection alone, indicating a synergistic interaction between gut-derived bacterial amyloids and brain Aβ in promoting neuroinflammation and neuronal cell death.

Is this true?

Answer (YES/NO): YES